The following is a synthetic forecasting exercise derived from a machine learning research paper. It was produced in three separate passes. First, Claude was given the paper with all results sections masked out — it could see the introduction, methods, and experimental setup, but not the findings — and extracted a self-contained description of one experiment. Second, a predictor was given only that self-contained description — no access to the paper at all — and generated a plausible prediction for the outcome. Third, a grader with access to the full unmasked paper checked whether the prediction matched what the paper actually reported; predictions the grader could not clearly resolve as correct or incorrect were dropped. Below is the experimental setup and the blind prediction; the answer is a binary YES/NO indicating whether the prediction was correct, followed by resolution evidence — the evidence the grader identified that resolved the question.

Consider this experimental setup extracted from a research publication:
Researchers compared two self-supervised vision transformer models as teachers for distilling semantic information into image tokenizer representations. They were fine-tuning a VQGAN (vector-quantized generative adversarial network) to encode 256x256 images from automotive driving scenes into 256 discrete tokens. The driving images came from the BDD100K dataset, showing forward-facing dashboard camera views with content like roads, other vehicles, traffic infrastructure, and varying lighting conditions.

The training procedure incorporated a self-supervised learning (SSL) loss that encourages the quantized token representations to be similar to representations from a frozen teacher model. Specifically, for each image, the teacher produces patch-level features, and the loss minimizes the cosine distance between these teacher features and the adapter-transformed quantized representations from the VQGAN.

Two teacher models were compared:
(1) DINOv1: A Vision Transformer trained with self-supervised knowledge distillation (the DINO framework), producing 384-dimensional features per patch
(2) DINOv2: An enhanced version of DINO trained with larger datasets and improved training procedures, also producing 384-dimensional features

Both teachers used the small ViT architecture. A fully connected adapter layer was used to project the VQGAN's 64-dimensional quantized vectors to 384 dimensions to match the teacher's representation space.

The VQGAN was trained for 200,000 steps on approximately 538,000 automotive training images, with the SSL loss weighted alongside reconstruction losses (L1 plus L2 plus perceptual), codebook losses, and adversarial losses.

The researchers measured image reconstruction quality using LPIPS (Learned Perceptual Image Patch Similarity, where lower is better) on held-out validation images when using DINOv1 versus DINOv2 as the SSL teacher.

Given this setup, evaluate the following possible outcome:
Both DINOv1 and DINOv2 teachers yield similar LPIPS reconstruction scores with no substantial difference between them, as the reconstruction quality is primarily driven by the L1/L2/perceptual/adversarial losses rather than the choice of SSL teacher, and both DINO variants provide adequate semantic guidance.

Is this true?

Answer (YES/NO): NO